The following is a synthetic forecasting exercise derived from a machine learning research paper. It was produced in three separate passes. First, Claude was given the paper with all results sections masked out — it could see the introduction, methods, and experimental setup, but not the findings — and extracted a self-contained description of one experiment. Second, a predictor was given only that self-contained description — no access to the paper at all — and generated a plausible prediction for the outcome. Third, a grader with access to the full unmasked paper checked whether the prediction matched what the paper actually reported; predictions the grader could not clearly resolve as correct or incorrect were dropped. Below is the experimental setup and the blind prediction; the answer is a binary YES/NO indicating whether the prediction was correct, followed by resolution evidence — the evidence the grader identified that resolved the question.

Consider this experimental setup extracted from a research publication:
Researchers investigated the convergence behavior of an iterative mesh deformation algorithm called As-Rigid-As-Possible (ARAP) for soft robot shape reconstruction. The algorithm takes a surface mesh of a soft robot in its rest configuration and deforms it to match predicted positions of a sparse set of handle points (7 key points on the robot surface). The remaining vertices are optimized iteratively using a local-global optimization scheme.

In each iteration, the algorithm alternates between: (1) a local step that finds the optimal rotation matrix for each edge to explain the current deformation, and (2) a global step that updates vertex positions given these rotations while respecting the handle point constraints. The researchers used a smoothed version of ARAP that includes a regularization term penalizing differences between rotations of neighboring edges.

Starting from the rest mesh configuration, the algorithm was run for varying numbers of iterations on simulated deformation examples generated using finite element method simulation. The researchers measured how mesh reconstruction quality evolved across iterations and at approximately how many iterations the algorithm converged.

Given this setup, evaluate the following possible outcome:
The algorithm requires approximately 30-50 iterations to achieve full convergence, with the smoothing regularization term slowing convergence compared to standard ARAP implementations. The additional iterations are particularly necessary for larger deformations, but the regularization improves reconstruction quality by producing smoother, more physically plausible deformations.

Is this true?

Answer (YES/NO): YES